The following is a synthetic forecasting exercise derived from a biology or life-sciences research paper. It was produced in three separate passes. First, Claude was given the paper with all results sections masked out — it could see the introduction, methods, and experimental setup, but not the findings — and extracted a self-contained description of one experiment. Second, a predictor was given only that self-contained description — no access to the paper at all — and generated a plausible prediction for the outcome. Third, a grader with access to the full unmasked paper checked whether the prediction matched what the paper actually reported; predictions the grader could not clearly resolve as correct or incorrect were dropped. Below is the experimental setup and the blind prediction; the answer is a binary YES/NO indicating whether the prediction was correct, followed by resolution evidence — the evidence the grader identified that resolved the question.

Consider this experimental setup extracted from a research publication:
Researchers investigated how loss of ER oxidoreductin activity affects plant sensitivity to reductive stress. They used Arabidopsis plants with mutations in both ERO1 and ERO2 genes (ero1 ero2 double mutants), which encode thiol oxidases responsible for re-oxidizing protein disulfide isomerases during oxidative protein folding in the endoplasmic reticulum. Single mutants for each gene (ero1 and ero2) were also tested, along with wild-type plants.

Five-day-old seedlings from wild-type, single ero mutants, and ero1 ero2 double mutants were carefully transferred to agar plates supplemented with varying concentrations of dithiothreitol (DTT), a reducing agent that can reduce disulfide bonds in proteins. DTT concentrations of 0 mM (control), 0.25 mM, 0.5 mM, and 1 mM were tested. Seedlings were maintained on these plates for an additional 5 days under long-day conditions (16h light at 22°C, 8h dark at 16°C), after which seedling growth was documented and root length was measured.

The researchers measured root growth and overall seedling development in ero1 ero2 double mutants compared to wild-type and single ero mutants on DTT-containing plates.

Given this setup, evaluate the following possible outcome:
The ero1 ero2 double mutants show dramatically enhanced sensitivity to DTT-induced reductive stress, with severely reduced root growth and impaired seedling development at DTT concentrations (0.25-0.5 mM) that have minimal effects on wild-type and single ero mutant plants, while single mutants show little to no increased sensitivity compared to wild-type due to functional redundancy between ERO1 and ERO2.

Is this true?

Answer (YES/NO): YES